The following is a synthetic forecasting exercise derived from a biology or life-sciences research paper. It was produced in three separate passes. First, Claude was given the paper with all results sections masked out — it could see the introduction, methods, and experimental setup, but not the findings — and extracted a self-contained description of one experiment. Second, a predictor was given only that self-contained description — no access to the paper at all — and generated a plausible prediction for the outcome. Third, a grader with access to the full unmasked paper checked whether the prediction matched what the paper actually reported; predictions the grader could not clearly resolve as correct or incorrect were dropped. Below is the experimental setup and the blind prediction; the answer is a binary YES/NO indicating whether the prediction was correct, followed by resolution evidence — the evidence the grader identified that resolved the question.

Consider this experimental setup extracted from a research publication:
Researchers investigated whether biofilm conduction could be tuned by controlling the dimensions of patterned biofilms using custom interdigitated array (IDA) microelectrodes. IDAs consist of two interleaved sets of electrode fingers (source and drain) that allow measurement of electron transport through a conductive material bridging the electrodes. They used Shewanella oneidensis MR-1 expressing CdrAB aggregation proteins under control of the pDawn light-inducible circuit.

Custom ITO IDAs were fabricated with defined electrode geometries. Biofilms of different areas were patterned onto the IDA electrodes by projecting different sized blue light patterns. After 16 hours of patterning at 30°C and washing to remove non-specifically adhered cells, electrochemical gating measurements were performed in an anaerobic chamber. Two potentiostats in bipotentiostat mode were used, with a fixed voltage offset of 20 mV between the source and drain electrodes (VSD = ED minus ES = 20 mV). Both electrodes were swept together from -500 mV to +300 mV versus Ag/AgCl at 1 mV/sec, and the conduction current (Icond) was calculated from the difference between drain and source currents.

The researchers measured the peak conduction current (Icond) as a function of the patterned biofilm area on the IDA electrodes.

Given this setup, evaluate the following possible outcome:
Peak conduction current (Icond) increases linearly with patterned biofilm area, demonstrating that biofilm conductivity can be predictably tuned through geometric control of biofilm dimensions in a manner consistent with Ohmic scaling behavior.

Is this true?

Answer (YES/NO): YES